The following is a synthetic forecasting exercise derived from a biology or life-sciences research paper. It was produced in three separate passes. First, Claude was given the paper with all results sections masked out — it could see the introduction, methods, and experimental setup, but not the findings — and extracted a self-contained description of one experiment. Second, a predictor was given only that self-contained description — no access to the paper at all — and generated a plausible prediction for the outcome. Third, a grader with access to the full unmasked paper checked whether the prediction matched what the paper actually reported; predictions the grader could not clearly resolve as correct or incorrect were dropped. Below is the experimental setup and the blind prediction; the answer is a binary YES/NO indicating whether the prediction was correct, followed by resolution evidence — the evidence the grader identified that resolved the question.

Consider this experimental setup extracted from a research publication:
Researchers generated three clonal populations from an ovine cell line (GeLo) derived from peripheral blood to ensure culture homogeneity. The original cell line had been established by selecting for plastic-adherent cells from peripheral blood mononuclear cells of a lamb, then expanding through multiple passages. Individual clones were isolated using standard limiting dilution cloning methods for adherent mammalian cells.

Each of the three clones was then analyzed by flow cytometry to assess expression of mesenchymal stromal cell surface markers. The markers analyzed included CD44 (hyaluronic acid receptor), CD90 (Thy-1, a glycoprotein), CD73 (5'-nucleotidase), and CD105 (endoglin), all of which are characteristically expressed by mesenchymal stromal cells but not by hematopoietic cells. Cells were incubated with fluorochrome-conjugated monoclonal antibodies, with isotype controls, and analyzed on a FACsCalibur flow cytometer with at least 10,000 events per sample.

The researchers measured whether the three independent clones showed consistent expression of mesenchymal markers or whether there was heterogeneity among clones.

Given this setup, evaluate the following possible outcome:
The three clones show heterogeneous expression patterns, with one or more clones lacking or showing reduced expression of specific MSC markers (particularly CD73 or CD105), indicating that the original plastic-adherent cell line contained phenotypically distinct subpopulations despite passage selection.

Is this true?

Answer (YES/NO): NO